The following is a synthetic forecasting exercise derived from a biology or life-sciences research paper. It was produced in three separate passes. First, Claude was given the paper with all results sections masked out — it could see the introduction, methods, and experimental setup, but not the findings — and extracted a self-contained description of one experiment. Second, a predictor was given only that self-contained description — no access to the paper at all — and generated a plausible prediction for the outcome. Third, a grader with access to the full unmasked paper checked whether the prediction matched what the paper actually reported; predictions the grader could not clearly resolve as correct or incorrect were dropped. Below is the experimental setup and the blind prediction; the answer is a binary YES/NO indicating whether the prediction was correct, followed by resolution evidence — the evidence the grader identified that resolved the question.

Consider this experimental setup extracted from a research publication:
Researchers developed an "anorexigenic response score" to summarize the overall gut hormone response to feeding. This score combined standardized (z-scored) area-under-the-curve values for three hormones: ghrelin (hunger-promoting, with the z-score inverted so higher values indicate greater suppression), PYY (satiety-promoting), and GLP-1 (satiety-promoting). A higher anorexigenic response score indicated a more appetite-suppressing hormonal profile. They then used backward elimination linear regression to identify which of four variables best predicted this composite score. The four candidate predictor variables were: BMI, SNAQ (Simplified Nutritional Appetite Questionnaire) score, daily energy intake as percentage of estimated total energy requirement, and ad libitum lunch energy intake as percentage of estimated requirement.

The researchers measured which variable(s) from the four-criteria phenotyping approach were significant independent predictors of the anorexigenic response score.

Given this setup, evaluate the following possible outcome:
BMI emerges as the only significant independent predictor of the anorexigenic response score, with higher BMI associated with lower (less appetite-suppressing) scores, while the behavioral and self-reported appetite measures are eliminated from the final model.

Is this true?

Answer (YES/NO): NO